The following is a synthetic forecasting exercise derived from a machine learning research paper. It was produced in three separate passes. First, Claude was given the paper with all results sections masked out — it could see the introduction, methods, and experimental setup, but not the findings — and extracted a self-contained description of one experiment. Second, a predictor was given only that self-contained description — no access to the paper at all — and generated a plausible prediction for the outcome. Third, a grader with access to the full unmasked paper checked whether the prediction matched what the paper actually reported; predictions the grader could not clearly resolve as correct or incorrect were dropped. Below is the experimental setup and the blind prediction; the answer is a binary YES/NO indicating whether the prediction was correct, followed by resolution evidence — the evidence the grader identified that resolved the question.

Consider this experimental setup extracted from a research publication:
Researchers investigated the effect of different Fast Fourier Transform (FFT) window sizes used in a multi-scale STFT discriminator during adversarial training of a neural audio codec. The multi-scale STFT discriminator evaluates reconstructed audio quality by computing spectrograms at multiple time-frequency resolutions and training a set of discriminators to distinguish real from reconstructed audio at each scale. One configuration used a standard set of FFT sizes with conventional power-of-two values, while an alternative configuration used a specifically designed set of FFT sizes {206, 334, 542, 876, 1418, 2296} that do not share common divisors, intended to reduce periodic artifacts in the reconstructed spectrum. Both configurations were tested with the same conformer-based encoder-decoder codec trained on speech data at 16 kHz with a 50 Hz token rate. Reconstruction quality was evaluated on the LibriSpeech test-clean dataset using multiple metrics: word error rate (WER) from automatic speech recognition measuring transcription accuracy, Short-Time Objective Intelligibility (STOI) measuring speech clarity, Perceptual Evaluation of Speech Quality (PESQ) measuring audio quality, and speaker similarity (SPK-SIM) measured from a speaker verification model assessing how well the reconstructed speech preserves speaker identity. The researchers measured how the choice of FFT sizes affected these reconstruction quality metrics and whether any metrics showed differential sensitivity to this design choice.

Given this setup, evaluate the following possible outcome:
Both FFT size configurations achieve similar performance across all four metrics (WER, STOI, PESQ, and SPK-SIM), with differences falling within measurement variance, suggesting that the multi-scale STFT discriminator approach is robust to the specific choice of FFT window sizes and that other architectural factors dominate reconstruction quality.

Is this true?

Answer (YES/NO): NO